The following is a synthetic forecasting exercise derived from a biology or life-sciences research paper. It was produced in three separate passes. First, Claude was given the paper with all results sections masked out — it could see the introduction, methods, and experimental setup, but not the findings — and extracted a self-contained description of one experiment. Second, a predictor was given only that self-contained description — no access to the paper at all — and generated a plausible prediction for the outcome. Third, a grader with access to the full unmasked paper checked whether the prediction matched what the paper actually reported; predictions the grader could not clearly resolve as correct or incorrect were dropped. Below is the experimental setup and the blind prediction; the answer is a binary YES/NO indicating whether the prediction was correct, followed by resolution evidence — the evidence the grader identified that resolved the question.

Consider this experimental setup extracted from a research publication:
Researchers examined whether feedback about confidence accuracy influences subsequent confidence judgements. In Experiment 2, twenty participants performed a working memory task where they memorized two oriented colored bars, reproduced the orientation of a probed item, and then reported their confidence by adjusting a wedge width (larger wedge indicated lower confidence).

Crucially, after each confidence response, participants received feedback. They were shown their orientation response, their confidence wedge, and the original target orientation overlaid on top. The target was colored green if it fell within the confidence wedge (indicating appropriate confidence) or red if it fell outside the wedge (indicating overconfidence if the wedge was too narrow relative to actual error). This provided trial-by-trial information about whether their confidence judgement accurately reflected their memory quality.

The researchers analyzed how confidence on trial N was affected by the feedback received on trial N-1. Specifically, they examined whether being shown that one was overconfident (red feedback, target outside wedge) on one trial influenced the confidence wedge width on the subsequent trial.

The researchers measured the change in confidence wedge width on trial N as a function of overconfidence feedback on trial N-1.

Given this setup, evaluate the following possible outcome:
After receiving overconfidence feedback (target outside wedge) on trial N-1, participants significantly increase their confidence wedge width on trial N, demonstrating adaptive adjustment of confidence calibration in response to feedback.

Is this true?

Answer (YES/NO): YES